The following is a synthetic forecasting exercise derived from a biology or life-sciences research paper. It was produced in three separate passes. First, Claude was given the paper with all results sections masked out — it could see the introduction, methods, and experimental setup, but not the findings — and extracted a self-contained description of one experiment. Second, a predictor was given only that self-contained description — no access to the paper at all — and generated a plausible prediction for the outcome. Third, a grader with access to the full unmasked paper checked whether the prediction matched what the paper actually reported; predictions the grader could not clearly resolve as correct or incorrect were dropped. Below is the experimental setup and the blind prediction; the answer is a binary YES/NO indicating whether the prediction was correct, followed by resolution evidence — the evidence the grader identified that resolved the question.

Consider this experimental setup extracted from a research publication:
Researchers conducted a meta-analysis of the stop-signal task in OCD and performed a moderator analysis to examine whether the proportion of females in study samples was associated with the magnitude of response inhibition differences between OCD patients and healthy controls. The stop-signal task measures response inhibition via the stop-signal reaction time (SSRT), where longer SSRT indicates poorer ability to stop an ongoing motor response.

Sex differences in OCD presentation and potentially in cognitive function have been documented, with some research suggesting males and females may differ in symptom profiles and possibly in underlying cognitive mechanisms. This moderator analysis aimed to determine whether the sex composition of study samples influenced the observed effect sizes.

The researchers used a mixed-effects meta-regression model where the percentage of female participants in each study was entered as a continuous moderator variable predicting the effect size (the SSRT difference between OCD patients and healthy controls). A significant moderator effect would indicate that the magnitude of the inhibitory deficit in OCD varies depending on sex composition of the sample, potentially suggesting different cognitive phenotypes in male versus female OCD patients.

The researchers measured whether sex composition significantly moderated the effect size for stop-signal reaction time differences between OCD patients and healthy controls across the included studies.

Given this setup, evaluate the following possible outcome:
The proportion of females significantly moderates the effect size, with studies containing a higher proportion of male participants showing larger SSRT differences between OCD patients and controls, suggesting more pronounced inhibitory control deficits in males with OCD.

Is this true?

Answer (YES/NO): NO